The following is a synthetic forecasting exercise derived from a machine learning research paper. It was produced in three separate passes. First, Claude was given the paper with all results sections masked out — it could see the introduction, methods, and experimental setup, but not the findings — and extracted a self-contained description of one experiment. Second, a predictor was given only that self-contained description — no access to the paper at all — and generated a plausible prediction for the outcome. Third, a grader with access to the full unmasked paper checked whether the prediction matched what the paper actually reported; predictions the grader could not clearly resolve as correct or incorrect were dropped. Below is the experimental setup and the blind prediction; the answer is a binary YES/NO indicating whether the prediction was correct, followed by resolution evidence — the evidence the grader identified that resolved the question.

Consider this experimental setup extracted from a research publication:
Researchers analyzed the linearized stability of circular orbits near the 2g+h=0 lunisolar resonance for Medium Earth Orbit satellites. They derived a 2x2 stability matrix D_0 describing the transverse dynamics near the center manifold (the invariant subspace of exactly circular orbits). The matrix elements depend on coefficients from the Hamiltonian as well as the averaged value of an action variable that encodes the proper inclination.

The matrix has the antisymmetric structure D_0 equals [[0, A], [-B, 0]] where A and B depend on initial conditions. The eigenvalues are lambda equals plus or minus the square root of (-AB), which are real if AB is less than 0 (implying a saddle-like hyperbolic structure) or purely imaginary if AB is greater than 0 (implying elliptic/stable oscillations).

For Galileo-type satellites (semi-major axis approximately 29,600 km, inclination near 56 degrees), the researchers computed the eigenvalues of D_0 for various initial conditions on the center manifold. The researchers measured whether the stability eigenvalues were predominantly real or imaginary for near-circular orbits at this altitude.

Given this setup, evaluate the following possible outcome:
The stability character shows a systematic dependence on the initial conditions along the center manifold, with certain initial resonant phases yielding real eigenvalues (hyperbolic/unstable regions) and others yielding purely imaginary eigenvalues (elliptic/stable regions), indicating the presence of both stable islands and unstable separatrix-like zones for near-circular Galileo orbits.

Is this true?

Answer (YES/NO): NO